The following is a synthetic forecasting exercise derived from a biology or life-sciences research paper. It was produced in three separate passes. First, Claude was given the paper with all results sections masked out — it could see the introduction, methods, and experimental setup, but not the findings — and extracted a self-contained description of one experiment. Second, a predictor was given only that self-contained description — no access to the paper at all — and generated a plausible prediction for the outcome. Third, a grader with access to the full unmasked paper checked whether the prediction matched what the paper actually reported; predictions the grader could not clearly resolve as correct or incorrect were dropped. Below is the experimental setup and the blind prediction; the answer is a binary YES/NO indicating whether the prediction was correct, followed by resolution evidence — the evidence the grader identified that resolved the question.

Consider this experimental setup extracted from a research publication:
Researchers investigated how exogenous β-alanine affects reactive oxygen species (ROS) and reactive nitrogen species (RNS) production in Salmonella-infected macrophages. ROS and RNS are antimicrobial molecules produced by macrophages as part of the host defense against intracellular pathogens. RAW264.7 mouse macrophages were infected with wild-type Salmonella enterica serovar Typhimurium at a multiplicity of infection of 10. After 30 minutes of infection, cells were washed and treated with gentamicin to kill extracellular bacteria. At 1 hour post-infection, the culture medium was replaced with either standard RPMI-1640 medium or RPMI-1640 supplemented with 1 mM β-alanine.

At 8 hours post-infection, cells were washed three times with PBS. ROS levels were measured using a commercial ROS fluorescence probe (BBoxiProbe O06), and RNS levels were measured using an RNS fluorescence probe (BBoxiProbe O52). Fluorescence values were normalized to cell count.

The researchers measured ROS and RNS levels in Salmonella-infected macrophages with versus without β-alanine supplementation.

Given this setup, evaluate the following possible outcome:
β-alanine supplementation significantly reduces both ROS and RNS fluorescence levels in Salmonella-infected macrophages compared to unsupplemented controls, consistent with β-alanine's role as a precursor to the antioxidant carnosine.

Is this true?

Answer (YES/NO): NO